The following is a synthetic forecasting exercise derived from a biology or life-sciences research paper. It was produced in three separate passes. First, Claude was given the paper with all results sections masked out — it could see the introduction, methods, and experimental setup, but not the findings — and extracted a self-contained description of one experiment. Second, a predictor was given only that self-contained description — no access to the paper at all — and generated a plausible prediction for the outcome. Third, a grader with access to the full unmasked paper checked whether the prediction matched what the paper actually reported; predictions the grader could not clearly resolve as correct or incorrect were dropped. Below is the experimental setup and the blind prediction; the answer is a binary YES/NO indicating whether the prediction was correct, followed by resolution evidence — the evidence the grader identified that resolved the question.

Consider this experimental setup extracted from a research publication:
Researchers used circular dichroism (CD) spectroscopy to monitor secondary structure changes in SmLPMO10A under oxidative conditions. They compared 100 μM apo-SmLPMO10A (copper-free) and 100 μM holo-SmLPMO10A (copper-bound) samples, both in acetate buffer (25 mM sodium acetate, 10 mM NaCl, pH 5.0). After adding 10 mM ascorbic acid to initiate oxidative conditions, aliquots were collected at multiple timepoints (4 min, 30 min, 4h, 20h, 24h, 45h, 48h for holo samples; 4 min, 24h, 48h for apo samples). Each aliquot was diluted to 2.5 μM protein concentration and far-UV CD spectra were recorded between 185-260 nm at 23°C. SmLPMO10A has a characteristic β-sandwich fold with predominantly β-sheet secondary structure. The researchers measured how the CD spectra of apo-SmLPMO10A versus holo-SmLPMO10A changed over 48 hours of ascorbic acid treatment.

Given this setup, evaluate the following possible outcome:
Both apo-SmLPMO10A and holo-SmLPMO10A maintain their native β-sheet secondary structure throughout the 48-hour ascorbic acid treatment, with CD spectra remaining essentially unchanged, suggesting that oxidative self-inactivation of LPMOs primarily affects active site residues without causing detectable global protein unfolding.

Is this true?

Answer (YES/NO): NO